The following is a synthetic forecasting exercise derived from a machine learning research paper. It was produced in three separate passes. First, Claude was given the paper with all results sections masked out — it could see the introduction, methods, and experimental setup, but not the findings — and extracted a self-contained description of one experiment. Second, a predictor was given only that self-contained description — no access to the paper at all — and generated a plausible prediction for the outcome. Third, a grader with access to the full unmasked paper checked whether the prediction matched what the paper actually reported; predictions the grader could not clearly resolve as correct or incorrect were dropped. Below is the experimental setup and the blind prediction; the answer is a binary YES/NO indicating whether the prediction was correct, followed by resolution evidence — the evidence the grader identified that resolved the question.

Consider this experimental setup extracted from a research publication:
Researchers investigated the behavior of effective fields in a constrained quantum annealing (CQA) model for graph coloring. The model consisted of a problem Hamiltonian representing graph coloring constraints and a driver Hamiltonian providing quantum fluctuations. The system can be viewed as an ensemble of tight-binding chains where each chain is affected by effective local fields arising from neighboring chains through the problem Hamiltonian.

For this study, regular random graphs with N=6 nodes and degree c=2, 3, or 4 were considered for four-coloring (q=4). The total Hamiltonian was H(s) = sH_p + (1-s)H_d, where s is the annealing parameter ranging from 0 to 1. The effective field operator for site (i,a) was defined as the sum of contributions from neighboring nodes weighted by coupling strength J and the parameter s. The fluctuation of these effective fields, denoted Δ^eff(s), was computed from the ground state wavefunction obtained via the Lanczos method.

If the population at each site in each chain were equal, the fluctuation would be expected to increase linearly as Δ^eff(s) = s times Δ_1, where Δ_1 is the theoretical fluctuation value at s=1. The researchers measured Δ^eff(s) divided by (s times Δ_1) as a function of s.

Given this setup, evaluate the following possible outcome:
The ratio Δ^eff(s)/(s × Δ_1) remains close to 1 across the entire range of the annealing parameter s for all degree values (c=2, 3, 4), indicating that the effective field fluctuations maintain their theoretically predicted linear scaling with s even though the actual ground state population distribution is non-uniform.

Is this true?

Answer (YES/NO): NO